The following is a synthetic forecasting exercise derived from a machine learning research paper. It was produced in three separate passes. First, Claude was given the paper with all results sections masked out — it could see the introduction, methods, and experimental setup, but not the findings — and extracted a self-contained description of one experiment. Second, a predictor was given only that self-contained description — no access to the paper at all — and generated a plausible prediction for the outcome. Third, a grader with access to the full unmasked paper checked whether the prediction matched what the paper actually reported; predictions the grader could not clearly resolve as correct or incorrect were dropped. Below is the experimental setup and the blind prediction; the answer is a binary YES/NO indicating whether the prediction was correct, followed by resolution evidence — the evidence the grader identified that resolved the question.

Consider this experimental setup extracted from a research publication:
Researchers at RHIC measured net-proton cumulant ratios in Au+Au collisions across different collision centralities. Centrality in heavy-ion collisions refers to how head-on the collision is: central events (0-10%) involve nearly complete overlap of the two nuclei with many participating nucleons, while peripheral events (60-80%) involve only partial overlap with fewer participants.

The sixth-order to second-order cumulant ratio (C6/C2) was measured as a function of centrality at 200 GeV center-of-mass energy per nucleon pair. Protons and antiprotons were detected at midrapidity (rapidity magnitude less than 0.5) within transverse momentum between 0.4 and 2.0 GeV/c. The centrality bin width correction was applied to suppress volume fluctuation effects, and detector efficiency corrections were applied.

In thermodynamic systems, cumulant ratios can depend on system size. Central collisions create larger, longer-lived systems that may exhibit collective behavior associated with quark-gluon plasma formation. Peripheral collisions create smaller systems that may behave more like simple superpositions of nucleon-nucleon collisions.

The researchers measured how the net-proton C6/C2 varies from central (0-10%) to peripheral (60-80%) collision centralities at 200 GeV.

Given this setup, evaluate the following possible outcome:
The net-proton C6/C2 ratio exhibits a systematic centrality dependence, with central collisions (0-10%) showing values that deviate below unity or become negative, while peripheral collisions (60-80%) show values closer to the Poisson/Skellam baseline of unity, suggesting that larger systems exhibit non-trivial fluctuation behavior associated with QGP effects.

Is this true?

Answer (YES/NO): YES